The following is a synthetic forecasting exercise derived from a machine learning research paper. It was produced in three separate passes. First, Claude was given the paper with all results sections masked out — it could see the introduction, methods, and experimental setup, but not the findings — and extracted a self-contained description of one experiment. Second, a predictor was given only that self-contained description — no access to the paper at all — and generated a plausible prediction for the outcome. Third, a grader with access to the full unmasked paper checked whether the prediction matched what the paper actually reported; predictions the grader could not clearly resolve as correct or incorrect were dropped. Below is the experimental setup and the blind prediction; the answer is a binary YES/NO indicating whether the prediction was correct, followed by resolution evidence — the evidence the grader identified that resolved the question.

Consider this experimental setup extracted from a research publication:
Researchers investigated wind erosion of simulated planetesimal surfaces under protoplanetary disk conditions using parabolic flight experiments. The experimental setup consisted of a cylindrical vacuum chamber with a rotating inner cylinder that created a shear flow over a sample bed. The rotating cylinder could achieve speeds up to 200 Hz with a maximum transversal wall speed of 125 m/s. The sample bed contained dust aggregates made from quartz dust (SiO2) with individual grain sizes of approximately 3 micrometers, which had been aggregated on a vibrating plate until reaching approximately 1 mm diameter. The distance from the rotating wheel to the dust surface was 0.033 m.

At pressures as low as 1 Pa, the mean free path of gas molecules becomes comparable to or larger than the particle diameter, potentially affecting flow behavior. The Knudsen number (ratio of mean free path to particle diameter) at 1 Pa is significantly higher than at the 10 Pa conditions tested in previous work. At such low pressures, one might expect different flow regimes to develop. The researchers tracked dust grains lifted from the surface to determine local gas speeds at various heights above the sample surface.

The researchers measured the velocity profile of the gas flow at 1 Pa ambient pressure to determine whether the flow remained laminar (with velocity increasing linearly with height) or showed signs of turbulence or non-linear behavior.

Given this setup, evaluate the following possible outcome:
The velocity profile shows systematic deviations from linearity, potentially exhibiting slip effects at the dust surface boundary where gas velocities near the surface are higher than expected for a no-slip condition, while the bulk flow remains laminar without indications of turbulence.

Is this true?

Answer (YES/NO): NO